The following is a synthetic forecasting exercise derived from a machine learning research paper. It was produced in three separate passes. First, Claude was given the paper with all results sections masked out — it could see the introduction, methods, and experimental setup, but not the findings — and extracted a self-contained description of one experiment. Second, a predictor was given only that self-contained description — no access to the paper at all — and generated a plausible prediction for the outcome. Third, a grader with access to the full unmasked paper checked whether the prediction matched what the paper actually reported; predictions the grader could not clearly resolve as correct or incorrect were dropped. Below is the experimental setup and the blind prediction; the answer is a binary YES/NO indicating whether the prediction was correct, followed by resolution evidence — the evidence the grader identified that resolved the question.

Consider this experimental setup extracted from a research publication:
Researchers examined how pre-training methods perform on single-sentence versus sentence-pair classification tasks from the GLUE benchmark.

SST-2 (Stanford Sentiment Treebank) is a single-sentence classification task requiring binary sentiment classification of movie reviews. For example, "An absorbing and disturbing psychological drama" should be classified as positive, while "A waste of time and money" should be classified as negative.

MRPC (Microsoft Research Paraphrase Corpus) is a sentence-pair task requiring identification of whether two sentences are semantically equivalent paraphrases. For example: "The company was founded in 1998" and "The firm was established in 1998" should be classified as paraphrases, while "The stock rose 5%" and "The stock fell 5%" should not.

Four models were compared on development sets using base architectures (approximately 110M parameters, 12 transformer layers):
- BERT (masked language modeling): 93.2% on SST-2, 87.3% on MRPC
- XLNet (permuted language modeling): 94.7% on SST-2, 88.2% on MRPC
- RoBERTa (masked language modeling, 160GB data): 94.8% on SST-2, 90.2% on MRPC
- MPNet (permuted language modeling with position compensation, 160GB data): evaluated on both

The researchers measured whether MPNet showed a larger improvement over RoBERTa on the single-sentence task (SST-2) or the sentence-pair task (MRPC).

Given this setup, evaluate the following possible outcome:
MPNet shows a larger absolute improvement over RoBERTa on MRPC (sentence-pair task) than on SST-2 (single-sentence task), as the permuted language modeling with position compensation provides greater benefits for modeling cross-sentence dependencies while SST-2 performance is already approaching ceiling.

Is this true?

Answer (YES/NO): YES